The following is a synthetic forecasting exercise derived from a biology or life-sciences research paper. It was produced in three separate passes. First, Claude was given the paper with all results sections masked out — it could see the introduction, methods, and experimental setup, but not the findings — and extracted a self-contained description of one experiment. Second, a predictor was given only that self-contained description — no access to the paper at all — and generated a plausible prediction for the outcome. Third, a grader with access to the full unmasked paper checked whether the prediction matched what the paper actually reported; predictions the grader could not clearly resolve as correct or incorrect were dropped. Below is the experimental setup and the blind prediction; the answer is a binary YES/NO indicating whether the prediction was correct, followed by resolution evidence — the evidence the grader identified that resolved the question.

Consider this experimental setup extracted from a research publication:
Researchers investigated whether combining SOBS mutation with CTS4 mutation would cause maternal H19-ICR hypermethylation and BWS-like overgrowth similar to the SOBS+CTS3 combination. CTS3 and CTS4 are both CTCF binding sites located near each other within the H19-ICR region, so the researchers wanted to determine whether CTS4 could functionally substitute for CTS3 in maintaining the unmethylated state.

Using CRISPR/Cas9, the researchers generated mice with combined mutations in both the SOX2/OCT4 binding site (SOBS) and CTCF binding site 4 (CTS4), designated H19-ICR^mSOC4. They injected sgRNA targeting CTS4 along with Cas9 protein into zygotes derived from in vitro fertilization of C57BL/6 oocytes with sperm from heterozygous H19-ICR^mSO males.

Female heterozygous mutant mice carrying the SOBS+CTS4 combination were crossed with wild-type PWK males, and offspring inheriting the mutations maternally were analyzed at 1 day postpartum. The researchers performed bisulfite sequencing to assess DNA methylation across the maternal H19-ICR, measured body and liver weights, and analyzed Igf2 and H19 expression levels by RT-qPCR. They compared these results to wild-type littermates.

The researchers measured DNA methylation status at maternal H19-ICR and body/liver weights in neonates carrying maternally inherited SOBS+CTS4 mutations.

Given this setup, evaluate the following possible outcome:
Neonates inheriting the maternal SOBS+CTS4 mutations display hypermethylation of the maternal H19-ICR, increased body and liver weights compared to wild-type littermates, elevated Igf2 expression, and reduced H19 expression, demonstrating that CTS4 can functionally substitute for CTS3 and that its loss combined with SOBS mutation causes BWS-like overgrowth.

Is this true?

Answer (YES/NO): NO